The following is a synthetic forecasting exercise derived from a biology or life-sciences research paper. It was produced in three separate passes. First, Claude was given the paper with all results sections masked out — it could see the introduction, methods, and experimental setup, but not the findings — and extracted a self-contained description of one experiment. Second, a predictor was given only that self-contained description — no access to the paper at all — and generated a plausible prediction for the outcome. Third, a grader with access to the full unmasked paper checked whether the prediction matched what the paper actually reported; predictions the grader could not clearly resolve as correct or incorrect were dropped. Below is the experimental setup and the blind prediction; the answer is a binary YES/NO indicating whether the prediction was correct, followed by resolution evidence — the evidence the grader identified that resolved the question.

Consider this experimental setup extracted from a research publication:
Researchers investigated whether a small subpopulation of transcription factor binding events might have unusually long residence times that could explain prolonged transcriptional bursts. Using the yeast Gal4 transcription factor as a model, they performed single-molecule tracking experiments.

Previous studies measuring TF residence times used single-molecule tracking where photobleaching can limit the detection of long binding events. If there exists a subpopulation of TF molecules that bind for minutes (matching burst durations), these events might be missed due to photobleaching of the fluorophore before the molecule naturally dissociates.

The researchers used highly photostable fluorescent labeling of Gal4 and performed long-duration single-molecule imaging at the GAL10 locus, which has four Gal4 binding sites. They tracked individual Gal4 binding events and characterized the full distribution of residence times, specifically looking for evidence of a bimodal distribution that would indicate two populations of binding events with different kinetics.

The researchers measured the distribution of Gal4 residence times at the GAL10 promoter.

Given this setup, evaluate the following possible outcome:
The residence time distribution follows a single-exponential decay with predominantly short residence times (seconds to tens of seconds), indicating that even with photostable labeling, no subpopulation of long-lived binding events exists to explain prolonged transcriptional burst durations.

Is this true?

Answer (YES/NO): NO